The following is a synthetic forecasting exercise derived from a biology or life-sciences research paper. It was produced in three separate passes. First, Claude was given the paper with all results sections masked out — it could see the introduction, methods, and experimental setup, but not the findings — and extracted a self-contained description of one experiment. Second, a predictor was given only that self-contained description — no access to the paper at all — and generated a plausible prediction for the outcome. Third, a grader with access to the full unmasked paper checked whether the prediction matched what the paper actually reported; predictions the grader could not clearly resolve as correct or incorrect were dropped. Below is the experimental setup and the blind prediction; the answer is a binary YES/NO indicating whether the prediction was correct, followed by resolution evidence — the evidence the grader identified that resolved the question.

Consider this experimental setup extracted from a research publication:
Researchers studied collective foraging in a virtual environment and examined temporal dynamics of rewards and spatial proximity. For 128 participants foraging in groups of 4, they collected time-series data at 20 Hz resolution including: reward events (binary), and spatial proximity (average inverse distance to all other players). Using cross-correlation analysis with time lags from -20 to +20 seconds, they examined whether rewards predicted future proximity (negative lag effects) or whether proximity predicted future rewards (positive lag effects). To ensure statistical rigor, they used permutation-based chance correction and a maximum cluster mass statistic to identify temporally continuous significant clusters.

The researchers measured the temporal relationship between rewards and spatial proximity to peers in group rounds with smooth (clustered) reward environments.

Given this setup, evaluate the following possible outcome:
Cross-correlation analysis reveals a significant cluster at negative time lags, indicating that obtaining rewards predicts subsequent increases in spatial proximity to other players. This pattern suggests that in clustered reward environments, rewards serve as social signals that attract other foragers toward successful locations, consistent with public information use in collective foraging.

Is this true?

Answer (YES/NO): YES